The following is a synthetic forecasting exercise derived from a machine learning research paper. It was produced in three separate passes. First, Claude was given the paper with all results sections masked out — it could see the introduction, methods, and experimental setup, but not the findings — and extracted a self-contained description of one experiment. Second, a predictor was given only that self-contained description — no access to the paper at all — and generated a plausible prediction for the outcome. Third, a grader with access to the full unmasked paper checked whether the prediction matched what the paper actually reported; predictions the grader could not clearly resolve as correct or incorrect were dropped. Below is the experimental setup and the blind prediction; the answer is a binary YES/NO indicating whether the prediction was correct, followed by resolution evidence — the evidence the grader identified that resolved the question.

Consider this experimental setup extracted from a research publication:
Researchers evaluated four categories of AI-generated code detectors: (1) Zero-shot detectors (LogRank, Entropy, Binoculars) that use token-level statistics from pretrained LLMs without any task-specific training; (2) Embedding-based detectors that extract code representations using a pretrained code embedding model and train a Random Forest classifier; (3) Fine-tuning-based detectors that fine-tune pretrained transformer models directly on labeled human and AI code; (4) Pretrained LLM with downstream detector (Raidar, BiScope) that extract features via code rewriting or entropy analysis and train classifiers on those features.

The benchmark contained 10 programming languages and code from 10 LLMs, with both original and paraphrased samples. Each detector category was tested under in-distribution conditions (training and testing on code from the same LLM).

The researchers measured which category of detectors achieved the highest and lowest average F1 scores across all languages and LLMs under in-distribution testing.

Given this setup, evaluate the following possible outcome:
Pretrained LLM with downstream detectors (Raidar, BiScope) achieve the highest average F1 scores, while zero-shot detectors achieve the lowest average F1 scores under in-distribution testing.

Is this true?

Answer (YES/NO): NO